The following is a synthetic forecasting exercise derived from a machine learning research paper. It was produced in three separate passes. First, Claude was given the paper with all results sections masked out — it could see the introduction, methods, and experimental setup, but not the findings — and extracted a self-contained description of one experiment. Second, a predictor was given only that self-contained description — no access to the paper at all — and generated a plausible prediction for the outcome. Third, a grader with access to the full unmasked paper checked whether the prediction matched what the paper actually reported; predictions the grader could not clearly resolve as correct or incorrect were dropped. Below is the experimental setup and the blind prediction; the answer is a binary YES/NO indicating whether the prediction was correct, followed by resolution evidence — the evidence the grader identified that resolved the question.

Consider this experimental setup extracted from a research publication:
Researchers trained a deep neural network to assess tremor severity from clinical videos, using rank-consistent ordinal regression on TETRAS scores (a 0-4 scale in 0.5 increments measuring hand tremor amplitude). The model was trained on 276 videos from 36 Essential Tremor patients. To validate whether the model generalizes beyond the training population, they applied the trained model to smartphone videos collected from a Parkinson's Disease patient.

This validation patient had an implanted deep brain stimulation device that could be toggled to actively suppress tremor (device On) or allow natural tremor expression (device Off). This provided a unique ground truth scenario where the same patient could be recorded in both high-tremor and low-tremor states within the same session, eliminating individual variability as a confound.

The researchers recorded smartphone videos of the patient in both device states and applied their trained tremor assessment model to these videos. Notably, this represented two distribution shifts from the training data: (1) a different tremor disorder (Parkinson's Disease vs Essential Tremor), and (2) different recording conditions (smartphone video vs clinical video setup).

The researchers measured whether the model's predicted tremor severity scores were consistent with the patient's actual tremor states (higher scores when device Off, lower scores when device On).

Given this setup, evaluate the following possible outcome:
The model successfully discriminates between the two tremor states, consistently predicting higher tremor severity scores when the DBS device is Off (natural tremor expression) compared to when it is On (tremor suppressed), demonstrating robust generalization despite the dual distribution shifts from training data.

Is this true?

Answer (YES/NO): YES